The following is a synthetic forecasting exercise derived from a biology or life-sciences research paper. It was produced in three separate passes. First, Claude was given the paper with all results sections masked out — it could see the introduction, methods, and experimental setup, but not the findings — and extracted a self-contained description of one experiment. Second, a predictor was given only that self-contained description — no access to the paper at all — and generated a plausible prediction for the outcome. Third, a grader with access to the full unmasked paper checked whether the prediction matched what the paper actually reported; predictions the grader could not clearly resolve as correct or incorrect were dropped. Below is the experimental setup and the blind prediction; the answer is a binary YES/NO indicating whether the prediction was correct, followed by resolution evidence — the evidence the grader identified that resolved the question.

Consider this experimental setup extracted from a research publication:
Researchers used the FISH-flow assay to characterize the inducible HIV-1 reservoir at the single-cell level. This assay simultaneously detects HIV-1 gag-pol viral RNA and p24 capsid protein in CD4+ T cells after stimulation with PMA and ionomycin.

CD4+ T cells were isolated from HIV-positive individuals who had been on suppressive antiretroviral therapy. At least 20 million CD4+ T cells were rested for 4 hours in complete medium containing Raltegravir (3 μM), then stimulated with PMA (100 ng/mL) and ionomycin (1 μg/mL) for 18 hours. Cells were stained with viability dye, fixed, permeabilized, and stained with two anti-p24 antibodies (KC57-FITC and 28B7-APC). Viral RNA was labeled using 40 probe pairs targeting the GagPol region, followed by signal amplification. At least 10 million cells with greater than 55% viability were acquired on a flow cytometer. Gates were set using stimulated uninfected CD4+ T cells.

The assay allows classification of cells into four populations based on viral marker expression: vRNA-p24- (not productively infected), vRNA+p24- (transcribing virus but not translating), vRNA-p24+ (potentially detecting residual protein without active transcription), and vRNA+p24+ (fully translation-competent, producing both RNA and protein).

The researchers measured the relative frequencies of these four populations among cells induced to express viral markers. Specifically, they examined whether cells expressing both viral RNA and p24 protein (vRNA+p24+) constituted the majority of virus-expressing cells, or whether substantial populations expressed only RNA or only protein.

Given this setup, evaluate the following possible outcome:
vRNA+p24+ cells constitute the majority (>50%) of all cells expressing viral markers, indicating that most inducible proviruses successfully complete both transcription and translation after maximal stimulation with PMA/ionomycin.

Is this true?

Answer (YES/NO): NO